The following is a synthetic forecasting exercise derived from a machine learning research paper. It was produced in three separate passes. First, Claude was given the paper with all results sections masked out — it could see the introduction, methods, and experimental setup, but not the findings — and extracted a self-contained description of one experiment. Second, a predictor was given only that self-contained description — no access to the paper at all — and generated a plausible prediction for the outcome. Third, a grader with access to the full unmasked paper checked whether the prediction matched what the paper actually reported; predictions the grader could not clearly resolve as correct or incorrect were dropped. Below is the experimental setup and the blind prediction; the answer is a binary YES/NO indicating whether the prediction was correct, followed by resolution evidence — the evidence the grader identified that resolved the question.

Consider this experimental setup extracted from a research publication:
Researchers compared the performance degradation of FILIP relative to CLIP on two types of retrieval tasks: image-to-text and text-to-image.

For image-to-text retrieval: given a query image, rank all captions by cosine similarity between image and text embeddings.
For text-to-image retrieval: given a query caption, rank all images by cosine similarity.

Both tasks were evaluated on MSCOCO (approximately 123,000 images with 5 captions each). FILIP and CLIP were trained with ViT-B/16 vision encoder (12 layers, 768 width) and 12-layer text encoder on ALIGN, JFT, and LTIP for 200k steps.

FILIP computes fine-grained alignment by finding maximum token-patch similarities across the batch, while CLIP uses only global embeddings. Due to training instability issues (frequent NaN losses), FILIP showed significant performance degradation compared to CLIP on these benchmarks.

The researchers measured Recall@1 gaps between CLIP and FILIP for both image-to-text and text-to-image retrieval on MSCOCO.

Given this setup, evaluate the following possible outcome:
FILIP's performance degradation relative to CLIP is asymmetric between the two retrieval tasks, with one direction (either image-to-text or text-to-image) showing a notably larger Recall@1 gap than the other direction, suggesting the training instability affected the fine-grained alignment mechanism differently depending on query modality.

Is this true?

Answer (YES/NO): NO